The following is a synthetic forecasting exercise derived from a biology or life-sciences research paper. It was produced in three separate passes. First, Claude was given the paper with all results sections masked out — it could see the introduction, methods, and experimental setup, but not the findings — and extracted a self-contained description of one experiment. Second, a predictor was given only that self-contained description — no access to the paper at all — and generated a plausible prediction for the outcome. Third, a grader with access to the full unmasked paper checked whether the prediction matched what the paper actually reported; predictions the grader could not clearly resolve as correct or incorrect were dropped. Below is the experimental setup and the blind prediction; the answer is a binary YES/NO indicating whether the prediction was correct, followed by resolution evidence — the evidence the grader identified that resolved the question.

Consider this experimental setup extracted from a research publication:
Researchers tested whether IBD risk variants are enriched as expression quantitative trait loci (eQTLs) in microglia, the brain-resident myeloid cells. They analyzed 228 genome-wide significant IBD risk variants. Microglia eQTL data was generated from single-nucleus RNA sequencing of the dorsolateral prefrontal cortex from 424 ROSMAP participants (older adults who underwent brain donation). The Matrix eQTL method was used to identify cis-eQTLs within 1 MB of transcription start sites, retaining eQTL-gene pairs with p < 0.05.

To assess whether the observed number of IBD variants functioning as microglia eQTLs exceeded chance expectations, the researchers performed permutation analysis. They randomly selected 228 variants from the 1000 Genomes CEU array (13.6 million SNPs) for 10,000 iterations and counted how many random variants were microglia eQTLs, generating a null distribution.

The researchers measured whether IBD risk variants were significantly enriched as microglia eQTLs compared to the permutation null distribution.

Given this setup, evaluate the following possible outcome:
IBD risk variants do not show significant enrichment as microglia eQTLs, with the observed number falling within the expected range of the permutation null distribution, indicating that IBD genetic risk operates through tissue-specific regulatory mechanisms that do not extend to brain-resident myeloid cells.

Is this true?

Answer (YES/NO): NO